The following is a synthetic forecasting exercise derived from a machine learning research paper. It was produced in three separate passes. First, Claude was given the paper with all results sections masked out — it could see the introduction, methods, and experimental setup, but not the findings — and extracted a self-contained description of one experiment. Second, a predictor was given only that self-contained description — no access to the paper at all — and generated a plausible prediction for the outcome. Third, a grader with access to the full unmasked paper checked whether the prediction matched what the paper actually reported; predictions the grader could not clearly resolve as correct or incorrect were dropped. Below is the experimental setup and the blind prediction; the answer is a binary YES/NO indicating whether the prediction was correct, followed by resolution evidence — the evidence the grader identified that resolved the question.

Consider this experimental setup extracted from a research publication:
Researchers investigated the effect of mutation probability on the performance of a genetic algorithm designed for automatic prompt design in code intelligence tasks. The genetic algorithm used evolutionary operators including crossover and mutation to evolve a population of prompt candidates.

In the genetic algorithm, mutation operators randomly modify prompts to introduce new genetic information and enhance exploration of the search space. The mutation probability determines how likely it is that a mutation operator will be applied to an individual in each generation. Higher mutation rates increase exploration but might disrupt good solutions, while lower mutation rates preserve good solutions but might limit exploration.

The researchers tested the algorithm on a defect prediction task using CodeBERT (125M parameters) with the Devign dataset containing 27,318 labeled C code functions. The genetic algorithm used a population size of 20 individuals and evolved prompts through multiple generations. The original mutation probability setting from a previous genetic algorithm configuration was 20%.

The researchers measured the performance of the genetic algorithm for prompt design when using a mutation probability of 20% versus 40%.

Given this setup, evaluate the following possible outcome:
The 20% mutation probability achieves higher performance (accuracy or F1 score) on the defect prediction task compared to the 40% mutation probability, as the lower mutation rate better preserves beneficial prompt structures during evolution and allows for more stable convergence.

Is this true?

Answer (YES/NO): NO